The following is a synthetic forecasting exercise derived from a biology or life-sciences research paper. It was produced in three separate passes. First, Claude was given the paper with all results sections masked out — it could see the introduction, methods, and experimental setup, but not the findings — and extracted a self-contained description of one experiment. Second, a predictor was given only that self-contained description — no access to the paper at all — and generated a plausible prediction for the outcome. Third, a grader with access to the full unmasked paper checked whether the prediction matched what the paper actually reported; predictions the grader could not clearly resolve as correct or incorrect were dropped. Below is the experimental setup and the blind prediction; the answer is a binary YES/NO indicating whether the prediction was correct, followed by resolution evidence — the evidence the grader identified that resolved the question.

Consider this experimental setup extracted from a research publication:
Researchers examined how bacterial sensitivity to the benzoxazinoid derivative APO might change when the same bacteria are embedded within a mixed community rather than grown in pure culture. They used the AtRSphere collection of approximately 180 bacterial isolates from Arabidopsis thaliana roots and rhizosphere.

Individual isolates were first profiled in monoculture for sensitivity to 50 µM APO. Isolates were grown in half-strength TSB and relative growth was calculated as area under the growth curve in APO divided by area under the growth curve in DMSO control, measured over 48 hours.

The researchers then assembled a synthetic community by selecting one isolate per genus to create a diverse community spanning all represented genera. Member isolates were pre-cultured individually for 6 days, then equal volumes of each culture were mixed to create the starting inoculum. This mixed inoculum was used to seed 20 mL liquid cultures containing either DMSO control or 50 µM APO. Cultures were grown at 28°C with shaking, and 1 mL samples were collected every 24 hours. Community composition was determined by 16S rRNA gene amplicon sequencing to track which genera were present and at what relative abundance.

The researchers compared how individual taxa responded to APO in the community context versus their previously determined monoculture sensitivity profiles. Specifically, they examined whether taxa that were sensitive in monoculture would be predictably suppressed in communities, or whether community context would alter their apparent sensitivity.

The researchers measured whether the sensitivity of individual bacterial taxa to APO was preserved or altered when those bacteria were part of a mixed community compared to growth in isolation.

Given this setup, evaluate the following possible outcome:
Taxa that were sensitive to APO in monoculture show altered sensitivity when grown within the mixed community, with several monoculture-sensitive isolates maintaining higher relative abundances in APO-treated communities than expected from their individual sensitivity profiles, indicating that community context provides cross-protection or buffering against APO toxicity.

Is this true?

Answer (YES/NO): YES